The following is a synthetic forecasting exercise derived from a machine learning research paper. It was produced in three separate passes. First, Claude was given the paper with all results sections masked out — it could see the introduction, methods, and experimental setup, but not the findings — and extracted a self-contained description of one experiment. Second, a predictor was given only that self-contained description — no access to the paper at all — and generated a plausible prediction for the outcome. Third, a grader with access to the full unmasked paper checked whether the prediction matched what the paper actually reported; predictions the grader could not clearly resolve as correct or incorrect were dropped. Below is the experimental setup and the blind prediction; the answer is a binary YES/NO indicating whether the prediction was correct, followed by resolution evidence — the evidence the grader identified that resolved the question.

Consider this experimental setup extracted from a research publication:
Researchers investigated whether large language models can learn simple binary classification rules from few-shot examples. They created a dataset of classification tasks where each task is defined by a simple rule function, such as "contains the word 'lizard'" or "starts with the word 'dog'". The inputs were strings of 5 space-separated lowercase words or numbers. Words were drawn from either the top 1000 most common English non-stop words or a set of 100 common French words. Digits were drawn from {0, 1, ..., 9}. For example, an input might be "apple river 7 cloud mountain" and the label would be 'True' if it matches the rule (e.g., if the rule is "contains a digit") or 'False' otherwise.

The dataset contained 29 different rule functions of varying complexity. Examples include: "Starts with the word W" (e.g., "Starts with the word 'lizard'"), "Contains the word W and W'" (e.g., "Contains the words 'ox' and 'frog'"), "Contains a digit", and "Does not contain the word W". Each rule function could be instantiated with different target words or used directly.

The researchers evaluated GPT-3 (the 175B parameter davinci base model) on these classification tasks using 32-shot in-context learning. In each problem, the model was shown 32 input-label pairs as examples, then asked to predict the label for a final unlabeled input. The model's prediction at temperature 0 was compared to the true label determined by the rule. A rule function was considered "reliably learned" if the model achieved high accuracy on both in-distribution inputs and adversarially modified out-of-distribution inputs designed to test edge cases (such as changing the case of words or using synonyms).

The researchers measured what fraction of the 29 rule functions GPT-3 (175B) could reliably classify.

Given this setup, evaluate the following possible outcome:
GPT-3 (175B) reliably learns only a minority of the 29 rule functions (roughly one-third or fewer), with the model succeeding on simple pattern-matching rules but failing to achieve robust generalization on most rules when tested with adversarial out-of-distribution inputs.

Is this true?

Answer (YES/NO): YES